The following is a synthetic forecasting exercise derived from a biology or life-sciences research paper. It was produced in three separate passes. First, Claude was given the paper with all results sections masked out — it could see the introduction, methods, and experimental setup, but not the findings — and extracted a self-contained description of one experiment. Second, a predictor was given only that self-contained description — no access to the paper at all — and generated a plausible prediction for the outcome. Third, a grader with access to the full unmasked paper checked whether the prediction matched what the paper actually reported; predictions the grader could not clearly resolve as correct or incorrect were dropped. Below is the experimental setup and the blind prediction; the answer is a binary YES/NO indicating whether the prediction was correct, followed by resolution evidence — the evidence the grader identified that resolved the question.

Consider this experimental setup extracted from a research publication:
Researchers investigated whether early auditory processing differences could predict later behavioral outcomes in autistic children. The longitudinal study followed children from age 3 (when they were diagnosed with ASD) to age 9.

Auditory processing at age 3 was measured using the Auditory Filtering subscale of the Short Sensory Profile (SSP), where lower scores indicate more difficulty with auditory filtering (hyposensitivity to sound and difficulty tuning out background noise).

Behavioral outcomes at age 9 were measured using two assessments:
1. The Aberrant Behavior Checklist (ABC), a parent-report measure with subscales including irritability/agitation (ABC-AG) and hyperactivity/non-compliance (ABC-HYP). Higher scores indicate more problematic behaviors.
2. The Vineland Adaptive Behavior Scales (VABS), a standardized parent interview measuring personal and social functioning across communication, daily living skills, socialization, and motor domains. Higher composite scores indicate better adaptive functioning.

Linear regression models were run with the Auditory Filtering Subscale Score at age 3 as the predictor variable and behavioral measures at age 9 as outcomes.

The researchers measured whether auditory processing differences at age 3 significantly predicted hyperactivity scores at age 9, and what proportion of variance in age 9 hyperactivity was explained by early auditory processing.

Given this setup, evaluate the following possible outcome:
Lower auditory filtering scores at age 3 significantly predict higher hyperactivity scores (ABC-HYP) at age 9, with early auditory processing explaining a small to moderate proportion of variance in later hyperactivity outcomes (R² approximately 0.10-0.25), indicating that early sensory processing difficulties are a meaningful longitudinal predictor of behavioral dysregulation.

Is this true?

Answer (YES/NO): YES